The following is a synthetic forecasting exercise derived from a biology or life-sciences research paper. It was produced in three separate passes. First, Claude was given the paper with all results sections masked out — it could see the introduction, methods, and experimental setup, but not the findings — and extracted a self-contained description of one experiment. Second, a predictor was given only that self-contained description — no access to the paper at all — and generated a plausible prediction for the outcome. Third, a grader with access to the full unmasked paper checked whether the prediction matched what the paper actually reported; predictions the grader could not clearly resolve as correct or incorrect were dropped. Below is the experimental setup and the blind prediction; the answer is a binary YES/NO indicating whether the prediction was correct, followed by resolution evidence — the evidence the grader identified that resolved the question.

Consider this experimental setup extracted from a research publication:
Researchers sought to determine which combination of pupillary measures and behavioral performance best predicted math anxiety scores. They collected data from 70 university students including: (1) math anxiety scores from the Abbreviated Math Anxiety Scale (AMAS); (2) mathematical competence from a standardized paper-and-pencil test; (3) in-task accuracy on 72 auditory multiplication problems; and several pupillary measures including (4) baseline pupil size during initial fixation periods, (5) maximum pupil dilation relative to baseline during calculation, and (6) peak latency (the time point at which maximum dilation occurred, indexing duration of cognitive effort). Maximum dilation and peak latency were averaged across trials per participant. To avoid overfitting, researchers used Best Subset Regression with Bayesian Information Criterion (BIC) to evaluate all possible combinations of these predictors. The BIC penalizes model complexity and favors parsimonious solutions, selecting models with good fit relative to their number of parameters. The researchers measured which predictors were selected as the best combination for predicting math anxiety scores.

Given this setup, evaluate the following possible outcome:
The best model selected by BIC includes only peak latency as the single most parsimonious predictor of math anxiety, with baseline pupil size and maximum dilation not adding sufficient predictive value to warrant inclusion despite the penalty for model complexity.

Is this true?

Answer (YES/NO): NO